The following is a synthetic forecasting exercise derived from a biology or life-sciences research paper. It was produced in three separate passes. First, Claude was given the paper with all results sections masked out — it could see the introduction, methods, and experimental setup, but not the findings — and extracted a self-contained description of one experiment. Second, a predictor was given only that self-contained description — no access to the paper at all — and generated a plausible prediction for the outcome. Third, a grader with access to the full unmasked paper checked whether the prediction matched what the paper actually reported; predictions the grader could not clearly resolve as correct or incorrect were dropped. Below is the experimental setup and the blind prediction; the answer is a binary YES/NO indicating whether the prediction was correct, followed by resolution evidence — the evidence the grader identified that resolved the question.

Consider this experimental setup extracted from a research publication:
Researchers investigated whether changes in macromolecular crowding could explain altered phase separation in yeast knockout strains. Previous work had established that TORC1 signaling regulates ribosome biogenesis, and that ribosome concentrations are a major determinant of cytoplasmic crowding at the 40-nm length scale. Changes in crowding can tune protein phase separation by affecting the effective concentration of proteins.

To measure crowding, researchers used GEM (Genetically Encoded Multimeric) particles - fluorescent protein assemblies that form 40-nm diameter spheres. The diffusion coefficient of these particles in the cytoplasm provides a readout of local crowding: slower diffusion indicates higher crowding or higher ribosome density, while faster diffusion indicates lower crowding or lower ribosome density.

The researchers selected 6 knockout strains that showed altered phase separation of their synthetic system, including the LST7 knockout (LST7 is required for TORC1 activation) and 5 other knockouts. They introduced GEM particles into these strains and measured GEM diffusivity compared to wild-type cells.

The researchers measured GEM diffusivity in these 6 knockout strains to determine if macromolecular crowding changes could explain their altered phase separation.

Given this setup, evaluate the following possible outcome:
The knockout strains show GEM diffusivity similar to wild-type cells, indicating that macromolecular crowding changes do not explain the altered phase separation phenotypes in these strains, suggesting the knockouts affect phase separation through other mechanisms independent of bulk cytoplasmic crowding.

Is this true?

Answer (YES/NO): NO